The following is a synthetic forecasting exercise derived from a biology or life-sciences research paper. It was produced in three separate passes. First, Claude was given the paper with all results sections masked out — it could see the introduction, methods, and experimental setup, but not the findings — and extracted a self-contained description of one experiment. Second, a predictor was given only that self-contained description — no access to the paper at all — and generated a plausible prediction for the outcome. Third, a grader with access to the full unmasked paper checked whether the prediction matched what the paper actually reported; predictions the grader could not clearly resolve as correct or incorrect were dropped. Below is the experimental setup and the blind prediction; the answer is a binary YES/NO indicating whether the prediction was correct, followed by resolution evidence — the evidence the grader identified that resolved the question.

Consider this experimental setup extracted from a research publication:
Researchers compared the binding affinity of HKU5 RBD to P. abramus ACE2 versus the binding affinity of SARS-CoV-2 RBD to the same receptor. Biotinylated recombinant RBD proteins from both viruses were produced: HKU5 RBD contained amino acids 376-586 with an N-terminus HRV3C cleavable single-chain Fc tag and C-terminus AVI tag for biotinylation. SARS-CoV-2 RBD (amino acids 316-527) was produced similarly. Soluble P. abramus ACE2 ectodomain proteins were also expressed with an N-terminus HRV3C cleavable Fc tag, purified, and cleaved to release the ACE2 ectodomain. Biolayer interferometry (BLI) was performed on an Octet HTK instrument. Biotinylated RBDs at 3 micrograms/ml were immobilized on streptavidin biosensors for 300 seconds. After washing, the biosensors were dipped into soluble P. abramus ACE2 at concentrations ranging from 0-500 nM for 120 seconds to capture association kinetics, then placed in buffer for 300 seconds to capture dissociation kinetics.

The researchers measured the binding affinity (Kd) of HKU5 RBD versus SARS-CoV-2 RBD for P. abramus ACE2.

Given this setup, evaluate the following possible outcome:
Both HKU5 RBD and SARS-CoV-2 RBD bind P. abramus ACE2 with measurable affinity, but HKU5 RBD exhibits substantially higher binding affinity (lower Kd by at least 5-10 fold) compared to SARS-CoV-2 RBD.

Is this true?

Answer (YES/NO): NO